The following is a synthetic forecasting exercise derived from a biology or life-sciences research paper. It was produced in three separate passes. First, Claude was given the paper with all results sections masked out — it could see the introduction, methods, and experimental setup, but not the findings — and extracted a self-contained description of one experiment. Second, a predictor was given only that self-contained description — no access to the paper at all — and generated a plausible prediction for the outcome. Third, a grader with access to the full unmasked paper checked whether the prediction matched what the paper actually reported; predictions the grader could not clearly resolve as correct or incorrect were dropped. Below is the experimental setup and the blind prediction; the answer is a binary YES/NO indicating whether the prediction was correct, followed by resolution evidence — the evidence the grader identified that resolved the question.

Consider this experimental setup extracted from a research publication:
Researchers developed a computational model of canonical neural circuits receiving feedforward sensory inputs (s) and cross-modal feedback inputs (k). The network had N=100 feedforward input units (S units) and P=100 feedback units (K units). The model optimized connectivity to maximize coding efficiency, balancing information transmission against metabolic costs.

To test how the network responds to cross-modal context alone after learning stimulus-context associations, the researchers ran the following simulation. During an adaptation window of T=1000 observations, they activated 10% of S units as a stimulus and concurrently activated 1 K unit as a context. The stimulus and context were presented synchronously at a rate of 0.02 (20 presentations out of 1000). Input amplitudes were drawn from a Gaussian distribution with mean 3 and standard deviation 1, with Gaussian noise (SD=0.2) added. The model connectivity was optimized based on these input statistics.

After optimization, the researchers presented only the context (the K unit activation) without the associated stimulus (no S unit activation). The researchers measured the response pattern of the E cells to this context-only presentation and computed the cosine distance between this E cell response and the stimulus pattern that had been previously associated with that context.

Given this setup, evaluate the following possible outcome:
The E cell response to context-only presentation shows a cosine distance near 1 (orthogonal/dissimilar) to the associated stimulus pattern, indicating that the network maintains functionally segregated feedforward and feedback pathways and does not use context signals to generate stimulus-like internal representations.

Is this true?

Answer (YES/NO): NO